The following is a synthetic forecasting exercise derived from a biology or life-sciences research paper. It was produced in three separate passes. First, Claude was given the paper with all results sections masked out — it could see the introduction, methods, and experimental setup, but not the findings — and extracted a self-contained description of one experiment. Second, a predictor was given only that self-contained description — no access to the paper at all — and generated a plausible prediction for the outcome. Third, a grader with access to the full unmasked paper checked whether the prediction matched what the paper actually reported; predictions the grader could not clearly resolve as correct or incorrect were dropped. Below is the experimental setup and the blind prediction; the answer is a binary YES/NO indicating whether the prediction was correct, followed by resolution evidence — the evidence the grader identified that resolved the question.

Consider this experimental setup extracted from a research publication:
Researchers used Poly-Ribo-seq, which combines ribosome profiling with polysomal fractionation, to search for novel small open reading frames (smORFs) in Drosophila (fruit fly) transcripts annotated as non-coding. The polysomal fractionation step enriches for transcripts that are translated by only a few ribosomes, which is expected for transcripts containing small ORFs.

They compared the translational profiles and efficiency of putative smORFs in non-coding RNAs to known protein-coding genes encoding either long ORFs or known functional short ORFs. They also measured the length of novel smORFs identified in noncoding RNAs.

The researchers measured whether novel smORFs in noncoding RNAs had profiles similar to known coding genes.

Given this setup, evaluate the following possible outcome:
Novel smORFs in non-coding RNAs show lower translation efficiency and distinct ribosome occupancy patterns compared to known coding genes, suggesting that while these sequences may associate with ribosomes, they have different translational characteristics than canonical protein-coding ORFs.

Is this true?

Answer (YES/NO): YES